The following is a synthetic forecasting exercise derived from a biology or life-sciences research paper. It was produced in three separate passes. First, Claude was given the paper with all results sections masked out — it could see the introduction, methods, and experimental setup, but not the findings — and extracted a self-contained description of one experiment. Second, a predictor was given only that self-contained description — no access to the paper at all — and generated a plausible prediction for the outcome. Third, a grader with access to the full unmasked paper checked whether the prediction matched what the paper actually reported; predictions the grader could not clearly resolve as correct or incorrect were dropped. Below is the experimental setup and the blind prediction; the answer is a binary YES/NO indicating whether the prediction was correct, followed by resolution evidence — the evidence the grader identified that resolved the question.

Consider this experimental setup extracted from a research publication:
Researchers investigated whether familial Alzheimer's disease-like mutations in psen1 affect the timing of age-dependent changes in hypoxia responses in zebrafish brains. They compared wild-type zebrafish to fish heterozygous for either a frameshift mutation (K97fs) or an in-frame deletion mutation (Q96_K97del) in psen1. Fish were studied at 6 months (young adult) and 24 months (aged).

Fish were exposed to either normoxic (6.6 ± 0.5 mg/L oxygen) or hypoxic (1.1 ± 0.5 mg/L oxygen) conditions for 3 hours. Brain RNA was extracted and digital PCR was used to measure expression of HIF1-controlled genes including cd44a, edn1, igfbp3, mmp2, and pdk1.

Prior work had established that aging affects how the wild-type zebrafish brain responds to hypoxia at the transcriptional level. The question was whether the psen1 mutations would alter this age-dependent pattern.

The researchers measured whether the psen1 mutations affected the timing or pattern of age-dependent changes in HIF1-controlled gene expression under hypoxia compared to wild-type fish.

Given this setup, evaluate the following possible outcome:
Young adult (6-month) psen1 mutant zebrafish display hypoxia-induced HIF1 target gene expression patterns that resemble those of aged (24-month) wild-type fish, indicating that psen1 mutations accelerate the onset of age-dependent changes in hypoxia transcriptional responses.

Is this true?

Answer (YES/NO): NO